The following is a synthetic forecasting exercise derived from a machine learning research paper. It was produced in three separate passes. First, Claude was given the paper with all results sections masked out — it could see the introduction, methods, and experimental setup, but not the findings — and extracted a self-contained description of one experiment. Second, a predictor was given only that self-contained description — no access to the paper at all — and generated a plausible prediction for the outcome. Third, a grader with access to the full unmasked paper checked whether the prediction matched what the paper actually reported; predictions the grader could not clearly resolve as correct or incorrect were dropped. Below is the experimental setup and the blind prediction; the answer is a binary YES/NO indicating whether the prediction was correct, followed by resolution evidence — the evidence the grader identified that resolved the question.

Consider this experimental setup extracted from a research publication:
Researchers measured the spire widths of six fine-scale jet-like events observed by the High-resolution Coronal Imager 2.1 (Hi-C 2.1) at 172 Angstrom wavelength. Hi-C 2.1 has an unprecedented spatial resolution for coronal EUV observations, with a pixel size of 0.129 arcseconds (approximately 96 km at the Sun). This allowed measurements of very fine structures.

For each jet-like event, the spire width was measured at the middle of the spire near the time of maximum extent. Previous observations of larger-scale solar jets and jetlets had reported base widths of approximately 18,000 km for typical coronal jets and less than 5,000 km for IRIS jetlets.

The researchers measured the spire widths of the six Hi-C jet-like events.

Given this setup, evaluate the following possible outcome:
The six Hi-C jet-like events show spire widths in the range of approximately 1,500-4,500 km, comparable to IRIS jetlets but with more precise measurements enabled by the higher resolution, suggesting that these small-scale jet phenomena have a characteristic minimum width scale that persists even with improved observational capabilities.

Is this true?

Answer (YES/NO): NO